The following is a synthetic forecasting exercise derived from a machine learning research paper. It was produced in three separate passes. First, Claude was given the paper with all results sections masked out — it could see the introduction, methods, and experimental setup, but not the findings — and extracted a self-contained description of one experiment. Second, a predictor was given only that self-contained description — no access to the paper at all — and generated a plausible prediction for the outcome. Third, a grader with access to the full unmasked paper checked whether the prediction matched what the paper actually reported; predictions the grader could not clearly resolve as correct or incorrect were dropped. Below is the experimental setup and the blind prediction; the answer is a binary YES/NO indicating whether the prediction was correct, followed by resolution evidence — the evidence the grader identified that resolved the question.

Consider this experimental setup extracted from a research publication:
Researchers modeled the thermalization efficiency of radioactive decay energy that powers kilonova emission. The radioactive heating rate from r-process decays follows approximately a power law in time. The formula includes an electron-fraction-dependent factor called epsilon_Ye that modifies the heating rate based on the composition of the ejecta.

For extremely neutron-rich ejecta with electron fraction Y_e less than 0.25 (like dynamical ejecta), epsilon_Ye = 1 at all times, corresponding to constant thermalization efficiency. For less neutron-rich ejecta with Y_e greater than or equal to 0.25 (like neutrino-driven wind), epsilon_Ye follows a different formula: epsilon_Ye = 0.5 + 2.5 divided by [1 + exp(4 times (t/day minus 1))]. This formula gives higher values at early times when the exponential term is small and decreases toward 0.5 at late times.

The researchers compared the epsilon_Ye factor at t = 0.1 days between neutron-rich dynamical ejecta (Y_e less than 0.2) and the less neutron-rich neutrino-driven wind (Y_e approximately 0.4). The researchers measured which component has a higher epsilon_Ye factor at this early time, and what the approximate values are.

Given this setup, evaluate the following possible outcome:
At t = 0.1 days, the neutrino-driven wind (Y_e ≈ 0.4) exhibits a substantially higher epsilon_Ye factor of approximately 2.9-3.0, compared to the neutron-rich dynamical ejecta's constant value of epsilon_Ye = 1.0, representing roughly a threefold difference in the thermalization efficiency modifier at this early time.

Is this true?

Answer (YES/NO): YES